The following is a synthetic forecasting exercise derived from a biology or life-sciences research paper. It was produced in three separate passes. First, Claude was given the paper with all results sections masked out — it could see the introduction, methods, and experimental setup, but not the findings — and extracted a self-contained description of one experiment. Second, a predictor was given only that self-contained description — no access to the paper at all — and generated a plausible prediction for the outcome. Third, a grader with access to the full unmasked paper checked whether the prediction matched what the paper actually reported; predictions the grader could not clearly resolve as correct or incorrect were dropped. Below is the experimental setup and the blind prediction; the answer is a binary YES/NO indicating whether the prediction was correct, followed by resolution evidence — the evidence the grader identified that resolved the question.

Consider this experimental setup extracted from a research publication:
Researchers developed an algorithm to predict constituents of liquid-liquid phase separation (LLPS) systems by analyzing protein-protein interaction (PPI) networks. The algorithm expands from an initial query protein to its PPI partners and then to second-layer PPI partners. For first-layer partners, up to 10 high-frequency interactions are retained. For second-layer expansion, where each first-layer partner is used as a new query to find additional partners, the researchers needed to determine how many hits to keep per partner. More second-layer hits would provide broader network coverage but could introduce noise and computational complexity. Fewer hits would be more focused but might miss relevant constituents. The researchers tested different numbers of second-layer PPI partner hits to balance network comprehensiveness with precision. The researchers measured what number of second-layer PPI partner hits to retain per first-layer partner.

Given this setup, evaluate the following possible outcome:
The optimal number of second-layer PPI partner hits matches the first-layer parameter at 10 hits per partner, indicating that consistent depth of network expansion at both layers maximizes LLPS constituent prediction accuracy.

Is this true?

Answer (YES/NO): NO